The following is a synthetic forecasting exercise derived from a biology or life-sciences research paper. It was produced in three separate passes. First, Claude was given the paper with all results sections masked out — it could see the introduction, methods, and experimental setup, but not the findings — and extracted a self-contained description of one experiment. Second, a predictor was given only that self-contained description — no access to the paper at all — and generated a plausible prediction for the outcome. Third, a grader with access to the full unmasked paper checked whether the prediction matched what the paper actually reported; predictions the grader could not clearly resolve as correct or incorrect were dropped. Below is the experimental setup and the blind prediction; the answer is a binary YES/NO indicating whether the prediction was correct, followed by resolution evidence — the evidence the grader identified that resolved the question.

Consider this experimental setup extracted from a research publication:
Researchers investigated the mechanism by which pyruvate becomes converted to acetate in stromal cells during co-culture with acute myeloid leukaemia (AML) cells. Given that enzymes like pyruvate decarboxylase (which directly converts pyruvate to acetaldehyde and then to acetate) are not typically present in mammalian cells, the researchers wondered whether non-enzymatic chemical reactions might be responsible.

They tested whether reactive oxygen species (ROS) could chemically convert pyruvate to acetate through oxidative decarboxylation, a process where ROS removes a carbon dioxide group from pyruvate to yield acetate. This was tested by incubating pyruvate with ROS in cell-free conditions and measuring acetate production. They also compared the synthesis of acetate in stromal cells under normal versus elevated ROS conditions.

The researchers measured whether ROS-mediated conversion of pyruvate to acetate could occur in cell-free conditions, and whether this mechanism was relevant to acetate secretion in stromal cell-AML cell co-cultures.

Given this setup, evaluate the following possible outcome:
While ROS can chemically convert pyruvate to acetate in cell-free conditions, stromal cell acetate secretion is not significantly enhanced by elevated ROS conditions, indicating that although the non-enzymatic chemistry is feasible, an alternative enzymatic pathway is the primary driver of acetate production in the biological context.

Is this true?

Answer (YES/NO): NO